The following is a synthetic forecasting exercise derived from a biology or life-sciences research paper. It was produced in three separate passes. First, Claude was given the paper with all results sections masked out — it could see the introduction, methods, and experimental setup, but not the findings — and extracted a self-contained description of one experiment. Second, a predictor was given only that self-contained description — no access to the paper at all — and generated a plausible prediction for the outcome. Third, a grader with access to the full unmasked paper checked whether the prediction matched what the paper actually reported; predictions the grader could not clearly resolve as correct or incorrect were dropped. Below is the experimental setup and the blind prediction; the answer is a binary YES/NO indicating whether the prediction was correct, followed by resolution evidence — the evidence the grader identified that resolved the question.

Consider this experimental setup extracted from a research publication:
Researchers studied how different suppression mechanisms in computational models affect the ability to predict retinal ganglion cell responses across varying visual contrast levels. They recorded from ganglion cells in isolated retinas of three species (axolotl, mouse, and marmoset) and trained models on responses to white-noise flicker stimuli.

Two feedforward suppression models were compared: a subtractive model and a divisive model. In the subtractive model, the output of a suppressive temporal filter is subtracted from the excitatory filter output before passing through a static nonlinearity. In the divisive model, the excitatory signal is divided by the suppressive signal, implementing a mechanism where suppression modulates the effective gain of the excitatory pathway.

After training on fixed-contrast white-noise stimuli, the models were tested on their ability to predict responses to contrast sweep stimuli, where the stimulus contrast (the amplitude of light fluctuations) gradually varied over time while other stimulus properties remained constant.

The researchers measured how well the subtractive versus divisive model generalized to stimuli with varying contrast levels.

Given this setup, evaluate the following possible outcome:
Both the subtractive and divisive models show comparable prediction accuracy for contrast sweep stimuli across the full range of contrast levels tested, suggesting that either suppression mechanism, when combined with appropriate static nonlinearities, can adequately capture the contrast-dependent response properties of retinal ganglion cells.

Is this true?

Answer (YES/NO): NO